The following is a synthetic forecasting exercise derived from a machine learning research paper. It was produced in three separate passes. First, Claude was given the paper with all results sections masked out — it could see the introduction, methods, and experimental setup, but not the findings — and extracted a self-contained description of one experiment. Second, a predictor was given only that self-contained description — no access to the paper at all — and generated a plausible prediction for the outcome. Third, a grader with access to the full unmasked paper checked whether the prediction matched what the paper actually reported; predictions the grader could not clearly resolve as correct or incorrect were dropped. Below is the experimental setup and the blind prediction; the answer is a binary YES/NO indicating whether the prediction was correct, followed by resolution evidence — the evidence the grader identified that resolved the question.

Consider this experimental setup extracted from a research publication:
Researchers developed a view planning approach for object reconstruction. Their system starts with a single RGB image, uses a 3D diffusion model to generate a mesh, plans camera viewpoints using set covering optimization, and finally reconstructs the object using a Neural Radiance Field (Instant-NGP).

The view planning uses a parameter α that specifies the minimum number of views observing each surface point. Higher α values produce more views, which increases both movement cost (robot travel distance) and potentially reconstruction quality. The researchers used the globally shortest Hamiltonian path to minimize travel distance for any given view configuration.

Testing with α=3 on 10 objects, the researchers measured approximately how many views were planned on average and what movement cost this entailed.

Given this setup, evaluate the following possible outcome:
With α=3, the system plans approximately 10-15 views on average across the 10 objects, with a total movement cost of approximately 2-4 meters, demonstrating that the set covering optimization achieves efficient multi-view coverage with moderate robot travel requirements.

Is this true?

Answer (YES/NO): NO